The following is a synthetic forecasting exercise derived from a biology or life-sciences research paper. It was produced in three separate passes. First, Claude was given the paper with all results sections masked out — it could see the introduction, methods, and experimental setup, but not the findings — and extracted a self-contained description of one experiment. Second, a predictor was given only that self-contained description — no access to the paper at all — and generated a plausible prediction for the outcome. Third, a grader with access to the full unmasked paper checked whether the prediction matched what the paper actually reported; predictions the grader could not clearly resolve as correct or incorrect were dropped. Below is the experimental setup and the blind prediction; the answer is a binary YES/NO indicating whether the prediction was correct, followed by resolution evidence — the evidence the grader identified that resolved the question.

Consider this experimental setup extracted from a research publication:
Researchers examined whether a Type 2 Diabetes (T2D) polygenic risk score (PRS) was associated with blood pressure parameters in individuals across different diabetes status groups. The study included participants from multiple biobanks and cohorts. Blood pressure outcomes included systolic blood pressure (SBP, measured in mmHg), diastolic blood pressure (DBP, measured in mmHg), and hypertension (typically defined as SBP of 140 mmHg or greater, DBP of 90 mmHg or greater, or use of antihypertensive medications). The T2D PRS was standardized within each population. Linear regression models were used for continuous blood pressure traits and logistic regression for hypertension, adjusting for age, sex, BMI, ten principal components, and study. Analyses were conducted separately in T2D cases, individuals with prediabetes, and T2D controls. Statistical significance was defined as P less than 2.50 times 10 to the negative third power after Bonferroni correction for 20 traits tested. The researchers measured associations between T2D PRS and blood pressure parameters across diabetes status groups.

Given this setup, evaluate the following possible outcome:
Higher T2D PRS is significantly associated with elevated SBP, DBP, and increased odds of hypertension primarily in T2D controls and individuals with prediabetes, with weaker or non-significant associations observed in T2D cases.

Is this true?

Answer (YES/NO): NO